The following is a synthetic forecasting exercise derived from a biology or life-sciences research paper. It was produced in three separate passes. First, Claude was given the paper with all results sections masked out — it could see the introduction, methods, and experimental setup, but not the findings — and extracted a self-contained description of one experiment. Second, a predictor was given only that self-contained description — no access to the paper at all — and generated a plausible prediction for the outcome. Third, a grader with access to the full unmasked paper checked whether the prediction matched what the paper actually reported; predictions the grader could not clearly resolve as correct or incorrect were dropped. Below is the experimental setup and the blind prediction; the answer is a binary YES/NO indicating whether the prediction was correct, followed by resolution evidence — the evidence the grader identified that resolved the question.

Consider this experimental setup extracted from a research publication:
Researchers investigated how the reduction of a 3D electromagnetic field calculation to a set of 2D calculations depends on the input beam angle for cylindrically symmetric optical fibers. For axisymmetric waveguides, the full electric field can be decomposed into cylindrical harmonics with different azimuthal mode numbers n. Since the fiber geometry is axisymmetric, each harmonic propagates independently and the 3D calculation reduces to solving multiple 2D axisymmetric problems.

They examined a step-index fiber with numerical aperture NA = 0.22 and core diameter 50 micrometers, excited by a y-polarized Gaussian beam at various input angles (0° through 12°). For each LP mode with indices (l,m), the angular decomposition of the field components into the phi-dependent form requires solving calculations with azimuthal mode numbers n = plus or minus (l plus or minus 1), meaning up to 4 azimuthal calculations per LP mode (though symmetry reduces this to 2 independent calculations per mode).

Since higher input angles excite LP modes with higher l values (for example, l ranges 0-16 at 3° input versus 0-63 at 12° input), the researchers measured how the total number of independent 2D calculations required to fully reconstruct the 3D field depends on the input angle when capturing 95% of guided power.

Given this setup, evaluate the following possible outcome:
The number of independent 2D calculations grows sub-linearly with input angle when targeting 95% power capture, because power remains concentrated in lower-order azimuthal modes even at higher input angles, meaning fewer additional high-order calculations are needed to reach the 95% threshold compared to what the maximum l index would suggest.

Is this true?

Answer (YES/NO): NO